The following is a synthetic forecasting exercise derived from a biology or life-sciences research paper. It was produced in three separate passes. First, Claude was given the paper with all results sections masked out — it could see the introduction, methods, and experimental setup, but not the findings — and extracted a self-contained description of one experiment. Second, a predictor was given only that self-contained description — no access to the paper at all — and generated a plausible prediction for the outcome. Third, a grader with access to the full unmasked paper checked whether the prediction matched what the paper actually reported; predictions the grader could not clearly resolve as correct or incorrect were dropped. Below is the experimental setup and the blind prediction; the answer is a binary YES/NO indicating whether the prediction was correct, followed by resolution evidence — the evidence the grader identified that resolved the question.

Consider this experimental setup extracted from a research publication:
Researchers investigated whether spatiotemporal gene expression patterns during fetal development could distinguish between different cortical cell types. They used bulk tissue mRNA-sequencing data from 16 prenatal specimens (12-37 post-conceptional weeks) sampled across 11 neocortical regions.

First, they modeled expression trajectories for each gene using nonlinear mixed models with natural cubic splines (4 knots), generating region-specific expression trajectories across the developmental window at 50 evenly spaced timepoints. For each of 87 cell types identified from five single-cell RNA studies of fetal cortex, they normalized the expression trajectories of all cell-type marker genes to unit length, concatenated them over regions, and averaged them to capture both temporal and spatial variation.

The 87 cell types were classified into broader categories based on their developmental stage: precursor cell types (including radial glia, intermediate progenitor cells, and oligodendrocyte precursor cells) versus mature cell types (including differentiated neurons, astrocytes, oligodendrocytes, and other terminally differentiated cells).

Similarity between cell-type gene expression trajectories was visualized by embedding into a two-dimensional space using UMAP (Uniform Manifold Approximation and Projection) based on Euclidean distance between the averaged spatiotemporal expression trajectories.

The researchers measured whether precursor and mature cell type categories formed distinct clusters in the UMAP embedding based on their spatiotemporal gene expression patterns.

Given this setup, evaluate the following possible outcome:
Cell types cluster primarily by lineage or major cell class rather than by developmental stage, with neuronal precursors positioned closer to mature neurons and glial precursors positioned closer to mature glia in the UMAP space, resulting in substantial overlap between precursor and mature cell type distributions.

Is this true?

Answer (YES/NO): NO